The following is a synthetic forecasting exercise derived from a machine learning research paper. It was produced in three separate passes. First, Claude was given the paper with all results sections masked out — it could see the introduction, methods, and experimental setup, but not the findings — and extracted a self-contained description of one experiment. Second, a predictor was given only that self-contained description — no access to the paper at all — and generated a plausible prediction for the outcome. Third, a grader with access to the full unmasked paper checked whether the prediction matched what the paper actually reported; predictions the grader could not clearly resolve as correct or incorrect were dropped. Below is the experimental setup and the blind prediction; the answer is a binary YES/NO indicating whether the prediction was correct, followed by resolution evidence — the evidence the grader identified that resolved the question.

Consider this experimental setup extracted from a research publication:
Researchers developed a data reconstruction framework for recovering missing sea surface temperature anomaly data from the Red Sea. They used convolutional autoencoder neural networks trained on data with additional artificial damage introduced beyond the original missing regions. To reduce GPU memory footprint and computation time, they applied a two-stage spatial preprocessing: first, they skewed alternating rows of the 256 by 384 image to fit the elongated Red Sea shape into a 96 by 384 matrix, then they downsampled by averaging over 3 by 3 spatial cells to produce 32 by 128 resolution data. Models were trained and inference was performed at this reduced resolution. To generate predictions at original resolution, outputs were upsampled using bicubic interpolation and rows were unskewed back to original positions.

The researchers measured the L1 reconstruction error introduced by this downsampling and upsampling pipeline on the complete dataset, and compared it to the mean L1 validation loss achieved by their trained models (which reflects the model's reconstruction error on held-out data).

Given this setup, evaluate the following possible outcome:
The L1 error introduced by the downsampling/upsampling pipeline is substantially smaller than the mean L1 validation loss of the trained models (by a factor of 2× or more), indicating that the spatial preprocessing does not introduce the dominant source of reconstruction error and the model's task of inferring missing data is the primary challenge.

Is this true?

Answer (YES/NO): NO